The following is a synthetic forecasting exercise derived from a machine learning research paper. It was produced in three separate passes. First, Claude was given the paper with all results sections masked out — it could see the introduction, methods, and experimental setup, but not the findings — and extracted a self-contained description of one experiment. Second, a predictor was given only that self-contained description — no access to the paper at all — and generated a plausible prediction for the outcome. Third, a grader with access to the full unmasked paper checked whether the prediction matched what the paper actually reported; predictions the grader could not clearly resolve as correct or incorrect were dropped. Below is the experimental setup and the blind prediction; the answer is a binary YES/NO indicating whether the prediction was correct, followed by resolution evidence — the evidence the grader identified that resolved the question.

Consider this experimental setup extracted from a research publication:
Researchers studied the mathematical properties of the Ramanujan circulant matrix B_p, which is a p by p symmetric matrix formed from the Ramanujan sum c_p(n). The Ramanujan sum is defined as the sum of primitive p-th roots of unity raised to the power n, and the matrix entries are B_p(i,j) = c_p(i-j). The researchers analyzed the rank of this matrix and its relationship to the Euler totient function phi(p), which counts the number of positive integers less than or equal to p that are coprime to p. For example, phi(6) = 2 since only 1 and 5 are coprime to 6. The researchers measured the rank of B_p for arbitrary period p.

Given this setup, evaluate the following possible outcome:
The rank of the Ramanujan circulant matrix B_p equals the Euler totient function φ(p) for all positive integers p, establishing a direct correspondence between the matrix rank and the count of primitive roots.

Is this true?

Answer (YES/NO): YES